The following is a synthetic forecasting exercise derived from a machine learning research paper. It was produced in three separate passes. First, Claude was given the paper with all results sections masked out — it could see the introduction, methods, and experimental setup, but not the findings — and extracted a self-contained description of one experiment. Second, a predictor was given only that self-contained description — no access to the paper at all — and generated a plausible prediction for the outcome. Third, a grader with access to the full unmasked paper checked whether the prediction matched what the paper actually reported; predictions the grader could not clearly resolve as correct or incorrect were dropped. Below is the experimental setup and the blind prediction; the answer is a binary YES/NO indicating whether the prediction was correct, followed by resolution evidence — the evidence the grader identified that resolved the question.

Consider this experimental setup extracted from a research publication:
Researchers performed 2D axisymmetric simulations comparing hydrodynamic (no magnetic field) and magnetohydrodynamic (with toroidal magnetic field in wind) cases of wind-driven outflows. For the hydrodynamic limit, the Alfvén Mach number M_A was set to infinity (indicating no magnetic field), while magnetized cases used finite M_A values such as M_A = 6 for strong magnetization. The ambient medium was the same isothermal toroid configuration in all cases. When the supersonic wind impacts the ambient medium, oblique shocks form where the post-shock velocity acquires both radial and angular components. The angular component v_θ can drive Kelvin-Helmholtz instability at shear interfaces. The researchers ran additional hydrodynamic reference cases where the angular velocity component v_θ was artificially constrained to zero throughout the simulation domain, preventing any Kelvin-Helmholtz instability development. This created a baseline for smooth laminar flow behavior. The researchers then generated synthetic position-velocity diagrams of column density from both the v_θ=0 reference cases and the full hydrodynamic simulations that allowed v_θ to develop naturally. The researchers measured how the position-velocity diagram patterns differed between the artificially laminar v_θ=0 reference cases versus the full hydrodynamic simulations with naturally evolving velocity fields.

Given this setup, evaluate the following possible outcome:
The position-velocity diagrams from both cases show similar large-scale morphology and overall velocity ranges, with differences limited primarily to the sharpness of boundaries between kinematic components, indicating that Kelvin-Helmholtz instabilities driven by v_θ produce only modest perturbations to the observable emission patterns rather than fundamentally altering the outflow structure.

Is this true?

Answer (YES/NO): NO